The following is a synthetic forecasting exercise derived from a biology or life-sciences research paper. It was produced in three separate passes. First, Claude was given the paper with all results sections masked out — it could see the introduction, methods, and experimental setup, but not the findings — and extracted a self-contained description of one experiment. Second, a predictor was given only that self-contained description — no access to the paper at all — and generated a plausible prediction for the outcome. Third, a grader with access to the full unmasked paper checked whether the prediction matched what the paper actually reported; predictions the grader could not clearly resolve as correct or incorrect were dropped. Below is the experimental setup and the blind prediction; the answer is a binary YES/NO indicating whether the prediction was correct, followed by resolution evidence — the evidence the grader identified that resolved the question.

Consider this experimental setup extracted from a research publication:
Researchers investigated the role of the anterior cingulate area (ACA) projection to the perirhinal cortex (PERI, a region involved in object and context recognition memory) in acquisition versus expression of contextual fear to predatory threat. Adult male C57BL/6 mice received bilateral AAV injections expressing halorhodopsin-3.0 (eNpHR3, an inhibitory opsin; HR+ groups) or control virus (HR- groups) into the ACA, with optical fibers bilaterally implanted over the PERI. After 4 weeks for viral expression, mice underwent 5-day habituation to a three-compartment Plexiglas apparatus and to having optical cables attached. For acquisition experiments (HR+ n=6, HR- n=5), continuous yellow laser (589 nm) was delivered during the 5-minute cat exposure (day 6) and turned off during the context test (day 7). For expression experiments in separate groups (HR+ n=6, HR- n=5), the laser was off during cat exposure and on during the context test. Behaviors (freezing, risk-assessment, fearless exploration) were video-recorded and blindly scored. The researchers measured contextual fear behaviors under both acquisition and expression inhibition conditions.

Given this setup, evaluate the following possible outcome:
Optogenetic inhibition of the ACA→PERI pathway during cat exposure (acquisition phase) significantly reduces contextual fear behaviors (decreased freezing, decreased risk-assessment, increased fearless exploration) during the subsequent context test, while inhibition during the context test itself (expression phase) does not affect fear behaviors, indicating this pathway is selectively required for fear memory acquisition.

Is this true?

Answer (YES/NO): YES